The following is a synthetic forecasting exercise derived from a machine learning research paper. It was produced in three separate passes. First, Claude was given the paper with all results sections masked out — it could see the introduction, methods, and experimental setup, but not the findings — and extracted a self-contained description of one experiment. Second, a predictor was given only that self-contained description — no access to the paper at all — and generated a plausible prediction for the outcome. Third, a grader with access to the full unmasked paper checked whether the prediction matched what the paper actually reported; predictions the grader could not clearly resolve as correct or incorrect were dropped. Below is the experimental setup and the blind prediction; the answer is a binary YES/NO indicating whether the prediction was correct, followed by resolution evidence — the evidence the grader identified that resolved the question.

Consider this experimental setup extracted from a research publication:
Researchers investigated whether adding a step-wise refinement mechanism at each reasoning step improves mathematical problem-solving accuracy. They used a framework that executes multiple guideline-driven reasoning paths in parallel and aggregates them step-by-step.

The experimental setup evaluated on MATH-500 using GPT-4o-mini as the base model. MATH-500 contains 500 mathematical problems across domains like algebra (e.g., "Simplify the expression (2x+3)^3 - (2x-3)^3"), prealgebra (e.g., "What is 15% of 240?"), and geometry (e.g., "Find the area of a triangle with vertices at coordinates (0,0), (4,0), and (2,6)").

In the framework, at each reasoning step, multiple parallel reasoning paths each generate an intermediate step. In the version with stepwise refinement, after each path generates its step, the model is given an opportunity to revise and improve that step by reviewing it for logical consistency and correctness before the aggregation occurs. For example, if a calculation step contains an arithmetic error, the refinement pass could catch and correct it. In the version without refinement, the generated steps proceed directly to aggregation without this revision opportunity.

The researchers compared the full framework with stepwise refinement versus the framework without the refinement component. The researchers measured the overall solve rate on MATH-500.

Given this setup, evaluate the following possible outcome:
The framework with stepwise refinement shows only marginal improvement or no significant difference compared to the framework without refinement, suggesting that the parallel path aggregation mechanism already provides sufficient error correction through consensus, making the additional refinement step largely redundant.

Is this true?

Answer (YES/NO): NO